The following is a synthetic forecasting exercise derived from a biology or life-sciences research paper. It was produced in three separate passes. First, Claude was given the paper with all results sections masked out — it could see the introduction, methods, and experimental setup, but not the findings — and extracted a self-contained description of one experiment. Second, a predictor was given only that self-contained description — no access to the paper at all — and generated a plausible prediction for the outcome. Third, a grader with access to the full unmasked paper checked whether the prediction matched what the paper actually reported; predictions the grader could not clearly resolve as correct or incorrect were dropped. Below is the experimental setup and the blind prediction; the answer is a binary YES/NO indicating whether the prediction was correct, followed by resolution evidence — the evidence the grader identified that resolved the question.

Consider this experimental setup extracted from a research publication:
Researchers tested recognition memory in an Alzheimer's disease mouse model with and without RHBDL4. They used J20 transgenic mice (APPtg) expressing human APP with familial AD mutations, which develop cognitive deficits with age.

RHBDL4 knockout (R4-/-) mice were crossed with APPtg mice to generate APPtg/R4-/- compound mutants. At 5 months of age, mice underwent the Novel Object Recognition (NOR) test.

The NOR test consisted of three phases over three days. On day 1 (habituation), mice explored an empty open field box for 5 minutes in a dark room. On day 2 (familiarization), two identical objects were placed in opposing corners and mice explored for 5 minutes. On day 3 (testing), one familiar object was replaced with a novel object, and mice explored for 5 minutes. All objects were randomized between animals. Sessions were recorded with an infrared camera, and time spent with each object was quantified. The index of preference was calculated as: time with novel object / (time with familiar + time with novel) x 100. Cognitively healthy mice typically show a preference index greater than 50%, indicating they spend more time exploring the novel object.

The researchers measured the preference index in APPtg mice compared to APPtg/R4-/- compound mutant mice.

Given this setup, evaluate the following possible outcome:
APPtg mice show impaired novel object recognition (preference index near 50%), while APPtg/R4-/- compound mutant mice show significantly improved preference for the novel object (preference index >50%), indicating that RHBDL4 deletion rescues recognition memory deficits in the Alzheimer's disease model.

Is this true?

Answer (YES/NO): NO